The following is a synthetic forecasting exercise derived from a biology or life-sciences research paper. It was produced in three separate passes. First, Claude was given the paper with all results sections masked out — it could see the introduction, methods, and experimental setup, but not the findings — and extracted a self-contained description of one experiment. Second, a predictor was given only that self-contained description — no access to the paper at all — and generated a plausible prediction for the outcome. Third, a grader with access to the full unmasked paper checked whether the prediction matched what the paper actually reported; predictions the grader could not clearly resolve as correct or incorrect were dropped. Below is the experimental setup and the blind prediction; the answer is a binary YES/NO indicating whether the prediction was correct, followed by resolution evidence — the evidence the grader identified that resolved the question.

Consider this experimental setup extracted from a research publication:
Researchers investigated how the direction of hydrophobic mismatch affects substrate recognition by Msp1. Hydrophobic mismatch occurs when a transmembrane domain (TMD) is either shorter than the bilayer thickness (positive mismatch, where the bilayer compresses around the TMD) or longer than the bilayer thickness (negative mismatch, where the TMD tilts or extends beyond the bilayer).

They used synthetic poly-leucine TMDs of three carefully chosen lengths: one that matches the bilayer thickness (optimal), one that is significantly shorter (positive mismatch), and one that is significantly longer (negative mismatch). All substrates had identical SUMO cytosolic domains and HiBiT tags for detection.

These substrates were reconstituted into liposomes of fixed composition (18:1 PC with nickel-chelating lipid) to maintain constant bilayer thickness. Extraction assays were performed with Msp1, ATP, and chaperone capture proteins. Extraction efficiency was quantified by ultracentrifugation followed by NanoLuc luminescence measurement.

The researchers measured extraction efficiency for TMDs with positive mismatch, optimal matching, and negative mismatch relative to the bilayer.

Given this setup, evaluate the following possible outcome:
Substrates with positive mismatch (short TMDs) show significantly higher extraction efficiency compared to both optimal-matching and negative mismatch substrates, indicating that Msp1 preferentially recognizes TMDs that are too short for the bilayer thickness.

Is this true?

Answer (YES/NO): NO